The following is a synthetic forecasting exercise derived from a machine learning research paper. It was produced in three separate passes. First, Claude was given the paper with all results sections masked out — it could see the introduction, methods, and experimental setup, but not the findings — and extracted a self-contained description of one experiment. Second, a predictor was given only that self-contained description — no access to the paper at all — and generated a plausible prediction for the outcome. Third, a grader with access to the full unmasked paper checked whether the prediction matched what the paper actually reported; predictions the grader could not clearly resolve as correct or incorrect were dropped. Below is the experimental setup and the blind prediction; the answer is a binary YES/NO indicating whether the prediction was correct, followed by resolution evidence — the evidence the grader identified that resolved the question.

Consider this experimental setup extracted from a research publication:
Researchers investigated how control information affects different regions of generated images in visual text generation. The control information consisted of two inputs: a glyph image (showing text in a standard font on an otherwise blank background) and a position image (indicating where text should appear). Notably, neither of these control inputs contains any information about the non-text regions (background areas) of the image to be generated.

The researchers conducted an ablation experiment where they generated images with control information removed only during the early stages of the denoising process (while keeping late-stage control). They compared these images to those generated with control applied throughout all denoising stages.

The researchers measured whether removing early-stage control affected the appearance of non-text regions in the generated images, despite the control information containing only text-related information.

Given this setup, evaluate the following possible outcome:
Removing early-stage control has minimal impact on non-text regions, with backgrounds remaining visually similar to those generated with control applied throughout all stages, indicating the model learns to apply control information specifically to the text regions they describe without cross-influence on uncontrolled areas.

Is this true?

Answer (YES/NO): NO